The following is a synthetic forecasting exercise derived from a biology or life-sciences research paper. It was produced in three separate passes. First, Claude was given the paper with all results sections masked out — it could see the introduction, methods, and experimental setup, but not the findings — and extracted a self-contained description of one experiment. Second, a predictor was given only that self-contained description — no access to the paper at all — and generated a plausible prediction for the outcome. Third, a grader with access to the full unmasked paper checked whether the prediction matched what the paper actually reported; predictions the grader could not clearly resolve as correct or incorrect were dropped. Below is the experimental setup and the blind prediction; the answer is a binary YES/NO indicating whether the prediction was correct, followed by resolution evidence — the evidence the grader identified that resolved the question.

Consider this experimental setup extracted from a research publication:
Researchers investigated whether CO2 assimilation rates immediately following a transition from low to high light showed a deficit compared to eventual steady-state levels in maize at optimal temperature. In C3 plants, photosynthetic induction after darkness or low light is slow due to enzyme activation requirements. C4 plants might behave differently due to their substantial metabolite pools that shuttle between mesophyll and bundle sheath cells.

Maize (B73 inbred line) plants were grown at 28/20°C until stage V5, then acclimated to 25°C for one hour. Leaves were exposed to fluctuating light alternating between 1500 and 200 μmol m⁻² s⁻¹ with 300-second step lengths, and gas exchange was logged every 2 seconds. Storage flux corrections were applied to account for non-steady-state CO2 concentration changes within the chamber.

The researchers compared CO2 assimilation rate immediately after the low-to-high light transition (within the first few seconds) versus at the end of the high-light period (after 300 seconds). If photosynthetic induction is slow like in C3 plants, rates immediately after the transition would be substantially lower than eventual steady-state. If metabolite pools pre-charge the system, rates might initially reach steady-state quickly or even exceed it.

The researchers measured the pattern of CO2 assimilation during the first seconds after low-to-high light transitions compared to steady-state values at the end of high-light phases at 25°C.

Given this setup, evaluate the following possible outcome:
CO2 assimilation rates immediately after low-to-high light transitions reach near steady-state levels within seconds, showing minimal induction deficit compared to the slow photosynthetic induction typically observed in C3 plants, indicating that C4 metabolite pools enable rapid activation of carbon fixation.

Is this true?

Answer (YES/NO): NO